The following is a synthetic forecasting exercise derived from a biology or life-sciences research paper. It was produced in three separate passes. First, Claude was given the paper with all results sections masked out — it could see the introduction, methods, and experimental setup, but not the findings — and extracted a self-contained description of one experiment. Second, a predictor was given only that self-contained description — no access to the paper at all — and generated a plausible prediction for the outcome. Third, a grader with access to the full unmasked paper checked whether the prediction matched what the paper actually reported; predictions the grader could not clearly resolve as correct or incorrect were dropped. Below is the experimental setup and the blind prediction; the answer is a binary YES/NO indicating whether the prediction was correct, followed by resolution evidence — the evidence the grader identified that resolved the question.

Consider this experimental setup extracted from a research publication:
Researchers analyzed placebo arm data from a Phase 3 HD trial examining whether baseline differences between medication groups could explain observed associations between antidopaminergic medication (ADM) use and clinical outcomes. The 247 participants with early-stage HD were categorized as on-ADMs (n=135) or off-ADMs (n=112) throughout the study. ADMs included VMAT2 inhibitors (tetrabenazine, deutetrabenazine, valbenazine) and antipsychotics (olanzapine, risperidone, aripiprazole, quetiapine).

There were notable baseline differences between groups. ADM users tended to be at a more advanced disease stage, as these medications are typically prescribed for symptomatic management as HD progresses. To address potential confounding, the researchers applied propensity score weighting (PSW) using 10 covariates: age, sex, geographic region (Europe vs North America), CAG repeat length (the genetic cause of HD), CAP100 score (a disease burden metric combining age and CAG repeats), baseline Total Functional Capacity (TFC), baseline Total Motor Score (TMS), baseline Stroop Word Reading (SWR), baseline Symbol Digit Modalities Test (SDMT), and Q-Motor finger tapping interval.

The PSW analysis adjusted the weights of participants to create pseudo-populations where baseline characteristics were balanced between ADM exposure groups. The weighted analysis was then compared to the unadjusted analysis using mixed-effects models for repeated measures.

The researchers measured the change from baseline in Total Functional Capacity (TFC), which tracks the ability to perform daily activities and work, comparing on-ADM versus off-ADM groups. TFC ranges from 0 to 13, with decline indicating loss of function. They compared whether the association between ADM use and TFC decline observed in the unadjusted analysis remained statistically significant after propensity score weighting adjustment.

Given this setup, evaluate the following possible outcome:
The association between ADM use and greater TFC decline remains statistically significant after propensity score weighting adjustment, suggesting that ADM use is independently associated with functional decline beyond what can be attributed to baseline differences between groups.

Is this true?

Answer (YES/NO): YES